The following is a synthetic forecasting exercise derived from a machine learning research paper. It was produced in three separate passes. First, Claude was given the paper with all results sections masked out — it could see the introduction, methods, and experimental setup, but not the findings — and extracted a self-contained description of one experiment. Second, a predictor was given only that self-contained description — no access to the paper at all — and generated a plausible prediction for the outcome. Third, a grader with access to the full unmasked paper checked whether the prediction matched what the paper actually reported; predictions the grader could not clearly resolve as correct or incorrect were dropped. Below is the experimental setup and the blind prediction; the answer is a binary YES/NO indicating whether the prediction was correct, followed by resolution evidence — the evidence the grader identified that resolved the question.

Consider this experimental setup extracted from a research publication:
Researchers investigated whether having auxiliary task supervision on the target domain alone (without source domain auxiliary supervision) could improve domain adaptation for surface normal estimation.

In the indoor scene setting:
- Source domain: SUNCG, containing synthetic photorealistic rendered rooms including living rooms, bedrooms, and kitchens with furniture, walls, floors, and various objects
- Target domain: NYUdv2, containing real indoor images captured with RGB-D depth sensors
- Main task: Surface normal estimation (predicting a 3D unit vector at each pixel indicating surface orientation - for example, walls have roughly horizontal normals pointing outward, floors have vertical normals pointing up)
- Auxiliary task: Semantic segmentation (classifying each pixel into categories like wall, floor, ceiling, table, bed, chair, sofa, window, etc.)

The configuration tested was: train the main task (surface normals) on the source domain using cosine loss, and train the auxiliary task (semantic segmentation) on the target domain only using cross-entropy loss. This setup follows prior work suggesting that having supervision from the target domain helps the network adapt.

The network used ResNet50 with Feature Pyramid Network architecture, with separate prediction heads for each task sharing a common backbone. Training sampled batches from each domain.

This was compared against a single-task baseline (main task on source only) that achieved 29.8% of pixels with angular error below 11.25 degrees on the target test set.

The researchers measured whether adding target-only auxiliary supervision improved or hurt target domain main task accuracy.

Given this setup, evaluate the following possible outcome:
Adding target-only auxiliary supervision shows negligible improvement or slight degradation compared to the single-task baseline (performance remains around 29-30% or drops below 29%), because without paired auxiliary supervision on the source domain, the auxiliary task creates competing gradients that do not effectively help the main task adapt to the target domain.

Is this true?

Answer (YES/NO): YES